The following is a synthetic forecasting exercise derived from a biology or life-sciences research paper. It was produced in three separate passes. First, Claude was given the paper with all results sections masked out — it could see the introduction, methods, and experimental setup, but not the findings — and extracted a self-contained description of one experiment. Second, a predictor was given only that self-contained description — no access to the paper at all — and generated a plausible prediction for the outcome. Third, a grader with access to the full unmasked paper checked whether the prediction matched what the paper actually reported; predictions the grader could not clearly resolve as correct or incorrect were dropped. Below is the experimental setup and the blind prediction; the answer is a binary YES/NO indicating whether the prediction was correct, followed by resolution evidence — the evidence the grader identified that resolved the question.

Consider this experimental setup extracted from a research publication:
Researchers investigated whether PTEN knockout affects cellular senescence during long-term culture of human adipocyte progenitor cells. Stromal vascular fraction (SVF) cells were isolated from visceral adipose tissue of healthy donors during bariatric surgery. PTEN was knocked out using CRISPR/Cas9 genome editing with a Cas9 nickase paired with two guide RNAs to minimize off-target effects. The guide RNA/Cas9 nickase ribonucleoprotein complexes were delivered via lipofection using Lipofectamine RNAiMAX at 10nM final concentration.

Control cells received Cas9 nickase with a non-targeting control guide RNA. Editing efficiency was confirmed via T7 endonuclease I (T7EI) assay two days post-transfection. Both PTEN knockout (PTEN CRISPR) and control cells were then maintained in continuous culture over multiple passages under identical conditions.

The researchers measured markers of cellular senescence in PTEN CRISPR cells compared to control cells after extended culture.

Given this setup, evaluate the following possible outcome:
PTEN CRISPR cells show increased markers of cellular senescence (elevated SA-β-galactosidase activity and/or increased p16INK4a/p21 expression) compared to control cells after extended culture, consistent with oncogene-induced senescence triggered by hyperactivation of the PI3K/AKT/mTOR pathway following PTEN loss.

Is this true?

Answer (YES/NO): NO